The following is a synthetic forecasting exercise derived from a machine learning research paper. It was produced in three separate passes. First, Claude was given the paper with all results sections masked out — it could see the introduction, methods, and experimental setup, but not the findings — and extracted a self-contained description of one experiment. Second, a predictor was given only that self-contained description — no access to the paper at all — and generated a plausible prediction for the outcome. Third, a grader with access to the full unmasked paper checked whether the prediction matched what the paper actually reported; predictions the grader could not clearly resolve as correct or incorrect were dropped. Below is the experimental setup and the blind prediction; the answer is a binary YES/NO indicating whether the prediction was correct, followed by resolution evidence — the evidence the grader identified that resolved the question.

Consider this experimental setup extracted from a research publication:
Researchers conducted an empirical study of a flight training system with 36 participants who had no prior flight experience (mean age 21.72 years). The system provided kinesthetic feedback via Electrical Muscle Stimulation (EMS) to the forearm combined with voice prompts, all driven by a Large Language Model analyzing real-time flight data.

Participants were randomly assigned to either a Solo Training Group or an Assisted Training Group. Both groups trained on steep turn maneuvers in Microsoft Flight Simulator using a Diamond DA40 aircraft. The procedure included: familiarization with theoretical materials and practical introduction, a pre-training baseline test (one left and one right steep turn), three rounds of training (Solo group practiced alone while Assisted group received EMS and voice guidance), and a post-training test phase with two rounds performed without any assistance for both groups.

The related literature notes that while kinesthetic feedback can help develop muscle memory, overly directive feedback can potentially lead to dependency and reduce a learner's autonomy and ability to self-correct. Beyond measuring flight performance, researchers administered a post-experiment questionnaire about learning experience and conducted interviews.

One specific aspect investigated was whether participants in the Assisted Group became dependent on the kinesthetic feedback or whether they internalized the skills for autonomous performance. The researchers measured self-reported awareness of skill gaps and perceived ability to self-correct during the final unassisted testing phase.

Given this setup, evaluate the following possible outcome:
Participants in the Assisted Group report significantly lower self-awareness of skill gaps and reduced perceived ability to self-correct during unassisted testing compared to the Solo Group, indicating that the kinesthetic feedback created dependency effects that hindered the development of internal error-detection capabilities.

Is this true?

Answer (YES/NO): NO